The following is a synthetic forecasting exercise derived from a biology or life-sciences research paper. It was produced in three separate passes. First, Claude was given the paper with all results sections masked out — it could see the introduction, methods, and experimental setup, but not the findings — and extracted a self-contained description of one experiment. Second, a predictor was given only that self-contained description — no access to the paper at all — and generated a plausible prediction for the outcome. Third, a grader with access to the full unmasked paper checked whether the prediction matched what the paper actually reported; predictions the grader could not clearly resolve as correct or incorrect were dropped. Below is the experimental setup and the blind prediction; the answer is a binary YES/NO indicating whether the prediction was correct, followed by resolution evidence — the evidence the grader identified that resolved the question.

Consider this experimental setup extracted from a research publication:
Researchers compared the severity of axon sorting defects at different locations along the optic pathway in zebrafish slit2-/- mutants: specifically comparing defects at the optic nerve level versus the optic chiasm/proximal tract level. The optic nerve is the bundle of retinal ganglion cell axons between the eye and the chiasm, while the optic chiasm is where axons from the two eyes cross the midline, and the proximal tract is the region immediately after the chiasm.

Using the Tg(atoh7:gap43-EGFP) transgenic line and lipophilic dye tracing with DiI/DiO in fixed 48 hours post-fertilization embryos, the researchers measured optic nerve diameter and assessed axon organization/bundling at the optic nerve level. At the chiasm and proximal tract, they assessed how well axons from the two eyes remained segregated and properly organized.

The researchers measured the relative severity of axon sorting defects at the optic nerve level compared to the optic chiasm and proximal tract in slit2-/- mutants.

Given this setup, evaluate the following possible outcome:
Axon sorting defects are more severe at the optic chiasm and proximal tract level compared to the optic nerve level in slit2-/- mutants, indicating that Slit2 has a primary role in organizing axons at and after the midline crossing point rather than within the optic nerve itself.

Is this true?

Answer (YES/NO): YES